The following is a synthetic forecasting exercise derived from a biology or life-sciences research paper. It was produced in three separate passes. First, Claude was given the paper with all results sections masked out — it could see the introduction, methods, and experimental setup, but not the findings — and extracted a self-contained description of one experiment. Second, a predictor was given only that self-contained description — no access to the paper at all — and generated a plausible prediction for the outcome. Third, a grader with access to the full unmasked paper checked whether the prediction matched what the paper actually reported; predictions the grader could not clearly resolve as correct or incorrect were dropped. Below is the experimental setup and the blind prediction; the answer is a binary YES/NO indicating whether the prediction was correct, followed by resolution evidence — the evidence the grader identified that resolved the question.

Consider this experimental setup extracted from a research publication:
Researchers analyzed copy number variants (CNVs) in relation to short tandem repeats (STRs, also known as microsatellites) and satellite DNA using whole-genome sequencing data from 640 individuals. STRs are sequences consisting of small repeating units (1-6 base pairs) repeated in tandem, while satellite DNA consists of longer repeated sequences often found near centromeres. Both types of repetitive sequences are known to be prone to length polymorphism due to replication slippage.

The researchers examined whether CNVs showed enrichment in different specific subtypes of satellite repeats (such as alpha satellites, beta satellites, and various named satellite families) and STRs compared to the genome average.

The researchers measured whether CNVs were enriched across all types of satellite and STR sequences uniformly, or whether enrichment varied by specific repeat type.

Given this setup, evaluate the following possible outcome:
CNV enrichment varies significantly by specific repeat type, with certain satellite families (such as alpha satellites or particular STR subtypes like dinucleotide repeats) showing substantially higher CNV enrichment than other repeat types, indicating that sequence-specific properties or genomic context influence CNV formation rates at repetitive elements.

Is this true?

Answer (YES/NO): NO